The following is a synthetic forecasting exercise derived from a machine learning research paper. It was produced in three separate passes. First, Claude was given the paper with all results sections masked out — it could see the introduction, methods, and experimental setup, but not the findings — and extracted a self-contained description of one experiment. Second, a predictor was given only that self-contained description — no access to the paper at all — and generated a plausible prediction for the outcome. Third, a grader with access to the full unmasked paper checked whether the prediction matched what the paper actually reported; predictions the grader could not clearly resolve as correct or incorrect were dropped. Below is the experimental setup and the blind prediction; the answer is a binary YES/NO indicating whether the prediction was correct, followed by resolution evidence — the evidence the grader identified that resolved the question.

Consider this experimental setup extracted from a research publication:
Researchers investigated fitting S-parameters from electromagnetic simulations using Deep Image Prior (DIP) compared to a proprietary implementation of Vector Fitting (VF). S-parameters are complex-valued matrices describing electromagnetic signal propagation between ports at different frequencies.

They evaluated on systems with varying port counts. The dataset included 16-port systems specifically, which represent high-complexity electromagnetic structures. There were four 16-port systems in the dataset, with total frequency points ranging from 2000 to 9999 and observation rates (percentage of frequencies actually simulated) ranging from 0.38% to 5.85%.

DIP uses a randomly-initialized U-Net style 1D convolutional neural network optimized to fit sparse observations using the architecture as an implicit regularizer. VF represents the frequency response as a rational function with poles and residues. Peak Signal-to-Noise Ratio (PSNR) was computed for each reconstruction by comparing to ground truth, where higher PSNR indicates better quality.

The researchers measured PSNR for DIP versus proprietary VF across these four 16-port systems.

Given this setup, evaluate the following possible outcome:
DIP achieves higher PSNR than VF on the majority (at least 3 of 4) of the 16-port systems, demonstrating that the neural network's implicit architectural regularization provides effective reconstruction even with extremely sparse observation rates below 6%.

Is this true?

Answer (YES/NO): NO